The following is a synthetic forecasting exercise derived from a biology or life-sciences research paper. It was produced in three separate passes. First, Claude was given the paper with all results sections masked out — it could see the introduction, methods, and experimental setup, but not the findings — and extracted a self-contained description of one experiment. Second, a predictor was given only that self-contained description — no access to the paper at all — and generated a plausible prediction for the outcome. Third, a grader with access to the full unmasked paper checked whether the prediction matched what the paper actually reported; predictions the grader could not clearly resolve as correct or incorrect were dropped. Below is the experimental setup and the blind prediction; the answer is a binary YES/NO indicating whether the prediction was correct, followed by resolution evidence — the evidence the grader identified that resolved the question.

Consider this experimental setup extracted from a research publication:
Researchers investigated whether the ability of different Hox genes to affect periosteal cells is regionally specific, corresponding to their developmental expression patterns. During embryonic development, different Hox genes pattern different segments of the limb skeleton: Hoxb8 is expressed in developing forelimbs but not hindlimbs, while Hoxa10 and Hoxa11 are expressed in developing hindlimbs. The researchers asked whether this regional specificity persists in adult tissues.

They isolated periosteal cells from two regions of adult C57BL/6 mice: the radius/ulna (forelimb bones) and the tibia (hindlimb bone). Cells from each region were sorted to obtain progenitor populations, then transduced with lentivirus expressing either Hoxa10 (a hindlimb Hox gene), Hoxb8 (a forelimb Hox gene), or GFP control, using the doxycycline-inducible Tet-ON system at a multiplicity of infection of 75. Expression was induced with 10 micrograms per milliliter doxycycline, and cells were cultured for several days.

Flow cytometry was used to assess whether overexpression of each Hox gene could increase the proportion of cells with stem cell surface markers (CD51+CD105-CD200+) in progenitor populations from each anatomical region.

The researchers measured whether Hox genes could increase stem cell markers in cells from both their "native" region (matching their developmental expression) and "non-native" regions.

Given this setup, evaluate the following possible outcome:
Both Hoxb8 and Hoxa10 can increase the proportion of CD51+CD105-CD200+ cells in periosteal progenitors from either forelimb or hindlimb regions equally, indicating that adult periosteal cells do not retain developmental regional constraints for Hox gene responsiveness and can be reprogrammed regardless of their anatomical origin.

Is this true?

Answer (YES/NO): NO